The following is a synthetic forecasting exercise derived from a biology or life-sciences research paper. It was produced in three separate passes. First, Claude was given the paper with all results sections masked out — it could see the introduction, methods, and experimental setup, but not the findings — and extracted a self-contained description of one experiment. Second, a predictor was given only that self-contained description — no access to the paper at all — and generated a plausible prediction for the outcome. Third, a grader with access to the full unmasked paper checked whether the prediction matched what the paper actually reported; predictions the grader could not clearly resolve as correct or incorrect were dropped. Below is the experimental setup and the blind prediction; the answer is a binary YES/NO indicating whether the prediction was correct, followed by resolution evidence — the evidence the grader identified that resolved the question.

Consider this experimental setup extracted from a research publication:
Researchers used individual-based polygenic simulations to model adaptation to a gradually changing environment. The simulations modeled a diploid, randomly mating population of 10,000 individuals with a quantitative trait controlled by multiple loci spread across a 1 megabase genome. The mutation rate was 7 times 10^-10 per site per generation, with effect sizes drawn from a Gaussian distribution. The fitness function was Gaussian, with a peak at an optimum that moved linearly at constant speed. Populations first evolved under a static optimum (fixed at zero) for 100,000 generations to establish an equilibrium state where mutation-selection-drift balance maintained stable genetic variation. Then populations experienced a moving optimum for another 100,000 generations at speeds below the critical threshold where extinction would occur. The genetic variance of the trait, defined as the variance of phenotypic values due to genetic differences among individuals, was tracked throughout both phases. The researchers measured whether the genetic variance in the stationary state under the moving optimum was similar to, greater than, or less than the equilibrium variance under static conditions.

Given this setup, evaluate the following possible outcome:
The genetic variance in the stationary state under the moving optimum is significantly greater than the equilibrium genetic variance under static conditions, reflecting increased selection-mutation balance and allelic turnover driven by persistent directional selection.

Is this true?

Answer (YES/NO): NO